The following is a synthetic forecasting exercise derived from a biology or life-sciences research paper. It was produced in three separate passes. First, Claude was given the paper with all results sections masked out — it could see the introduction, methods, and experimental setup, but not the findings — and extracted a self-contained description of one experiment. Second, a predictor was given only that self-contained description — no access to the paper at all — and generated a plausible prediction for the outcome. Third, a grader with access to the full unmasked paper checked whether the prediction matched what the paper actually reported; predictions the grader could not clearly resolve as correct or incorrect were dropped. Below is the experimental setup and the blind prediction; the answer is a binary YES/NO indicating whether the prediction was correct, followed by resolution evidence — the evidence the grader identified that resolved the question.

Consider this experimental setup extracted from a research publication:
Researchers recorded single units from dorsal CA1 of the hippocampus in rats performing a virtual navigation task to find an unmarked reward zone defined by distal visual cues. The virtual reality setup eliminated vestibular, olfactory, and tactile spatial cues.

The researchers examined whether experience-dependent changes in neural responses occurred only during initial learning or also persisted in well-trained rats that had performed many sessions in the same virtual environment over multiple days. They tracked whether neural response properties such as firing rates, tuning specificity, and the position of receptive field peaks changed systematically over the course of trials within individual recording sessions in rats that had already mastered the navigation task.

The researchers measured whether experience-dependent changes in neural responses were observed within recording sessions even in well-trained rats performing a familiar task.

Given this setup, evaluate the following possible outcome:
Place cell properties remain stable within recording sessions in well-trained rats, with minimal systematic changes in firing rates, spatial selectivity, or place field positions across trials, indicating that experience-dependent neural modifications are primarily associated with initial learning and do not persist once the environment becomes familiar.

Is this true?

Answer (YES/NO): NO